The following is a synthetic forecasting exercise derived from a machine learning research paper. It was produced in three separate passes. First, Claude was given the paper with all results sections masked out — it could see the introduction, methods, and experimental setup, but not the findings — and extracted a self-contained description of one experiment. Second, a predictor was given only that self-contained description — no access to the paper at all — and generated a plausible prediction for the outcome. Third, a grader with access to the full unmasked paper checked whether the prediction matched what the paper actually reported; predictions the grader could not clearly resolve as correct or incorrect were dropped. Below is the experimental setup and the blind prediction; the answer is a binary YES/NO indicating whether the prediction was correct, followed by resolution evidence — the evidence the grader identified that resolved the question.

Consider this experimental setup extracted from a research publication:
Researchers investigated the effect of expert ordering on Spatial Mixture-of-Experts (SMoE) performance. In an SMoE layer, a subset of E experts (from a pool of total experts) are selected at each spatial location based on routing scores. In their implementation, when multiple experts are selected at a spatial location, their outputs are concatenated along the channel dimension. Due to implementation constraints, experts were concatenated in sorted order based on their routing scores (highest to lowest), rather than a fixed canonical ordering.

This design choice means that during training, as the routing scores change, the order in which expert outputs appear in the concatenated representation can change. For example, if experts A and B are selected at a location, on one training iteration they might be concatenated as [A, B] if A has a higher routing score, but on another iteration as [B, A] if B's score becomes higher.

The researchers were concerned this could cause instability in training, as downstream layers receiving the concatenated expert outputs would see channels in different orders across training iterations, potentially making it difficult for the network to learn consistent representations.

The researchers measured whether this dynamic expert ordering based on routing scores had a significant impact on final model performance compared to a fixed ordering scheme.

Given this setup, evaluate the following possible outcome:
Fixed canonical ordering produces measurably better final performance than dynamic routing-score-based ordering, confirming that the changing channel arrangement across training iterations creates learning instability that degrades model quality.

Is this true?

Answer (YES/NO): NO